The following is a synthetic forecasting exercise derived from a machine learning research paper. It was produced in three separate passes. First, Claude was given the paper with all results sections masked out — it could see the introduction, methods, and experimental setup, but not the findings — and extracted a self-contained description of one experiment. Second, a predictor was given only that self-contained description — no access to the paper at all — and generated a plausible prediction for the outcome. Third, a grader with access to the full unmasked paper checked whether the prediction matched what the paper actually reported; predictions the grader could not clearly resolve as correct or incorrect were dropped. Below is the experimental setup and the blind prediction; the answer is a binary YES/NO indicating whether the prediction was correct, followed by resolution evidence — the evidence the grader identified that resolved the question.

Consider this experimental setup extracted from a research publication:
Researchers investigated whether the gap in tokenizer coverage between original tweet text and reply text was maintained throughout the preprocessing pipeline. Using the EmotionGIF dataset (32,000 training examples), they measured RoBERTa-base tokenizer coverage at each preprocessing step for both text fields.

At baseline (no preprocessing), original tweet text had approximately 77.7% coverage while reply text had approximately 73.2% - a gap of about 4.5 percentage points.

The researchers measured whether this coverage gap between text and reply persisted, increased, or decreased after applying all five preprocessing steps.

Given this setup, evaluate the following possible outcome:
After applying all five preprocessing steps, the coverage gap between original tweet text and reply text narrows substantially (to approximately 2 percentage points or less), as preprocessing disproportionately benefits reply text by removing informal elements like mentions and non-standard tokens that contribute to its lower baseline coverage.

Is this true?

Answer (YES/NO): YES